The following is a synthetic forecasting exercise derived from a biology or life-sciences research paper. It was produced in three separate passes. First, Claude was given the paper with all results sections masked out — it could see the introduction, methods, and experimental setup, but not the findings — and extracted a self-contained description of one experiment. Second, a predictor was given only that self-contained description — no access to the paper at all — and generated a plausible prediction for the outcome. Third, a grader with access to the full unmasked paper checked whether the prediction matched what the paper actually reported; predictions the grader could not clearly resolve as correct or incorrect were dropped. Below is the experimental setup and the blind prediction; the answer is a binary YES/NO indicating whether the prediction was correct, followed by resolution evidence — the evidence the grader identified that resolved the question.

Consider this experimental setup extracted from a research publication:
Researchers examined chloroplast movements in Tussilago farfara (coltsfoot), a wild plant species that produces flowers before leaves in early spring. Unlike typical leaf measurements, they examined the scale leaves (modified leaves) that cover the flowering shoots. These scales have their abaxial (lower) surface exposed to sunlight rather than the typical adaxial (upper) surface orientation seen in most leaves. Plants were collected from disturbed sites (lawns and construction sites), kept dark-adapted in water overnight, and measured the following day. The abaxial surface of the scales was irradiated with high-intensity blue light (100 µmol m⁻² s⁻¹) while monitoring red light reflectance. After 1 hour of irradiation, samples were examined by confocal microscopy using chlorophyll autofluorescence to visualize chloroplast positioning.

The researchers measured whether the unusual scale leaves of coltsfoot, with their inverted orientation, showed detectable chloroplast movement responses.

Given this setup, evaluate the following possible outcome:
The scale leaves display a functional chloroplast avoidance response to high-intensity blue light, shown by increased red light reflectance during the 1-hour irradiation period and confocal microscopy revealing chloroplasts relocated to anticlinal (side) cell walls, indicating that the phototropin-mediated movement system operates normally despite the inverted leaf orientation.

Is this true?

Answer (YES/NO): YES